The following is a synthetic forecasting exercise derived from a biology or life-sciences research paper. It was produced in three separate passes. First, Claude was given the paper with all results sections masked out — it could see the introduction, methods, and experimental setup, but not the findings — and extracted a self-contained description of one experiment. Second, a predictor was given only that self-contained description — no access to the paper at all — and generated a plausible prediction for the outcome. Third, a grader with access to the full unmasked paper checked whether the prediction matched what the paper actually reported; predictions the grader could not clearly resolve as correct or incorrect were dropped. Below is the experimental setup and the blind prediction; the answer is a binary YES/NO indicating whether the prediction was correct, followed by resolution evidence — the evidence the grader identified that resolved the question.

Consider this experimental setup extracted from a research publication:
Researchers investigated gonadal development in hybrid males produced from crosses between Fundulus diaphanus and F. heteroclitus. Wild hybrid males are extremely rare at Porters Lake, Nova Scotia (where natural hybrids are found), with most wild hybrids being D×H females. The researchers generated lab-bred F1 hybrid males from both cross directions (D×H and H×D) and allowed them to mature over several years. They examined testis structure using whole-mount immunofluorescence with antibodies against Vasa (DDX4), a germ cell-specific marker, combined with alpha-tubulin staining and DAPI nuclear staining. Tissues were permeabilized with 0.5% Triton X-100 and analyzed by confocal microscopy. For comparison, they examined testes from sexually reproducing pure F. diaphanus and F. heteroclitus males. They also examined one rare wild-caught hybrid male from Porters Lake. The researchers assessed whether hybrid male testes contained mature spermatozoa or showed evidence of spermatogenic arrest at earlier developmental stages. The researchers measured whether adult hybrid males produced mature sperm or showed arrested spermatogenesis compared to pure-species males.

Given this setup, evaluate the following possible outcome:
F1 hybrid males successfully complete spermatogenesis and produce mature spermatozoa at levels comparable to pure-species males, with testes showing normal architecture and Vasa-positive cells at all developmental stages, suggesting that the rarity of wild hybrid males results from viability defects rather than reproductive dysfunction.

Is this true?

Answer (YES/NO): NO